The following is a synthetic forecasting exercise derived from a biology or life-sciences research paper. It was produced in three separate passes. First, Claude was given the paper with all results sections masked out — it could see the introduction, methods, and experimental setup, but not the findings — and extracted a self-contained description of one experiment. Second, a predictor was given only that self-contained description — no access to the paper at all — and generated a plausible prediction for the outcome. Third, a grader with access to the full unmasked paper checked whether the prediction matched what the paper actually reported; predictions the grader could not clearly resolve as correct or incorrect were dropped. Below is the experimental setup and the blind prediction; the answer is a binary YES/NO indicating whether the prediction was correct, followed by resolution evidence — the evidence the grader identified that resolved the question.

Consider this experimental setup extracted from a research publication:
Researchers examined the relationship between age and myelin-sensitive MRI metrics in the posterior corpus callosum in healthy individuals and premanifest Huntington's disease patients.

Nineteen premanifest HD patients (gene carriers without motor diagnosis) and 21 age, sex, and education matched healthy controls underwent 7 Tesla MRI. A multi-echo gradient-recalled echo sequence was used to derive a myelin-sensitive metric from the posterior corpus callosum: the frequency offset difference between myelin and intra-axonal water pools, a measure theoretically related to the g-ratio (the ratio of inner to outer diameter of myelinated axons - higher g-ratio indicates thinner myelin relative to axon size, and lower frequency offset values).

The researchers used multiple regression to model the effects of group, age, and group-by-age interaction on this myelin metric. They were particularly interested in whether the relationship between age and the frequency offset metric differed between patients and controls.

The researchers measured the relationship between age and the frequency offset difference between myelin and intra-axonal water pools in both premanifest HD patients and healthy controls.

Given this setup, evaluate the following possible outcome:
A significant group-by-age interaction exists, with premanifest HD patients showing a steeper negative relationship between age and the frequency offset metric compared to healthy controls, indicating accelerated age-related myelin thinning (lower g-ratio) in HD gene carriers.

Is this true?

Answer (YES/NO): NO